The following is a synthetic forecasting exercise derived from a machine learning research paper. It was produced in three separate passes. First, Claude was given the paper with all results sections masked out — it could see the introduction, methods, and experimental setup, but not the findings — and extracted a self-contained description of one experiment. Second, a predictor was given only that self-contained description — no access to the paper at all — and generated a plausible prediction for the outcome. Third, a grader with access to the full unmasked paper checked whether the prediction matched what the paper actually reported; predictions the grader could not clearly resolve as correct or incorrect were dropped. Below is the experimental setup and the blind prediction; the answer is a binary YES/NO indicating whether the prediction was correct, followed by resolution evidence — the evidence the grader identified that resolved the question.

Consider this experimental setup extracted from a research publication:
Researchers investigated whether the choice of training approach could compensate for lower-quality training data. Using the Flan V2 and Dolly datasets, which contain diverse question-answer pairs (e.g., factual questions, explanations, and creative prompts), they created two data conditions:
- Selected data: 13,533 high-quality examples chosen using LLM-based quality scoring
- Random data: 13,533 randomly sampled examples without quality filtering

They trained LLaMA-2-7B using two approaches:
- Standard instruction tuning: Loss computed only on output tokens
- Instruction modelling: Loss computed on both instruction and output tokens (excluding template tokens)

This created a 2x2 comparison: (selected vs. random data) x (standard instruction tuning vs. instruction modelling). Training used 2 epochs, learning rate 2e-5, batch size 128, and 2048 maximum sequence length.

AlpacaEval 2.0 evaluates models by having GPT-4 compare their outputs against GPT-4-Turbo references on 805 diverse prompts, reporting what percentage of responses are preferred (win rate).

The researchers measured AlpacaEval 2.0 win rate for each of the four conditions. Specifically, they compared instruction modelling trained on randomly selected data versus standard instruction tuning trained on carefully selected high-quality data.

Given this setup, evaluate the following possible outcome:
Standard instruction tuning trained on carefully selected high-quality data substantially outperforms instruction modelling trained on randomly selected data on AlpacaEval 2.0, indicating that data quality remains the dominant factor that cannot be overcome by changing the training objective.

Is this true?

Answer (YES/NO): NO